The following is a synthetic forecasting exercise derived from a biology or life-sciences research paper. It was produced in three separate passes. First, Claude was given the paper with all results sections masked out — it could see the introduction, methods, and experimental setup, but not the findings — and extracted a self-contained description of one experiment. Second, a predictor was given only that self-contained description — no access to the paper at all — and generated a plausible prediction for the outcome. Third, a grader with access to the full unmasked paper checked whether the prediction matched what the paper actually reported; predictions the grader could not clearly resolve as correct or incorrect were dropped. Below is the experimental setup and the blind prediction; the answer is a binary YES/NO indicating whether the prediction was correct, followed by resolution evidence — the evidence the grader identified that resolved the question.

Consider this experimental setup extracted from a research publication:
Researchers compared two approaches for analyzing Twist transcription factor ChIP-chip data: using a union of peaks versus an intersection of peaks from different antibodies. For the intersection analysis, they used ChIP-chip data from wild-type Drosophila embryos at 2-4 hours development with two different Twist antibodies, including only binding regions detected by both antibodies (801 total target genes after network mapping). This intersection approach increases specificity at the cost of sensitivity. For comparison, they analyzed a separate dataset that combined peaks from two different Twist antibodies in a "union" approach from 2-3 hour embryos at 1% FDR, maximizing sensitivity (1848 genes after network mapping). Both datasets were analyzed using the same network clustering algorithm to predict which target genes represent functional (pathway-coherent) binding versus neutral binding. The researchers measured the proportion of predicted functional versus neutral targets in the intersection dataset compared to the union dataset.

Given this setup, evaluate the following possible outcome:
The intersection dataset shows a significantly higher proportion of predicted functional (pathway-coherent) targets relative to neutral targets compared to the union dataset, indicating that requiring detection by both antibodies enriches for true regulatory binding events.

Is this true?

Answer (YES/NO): NO